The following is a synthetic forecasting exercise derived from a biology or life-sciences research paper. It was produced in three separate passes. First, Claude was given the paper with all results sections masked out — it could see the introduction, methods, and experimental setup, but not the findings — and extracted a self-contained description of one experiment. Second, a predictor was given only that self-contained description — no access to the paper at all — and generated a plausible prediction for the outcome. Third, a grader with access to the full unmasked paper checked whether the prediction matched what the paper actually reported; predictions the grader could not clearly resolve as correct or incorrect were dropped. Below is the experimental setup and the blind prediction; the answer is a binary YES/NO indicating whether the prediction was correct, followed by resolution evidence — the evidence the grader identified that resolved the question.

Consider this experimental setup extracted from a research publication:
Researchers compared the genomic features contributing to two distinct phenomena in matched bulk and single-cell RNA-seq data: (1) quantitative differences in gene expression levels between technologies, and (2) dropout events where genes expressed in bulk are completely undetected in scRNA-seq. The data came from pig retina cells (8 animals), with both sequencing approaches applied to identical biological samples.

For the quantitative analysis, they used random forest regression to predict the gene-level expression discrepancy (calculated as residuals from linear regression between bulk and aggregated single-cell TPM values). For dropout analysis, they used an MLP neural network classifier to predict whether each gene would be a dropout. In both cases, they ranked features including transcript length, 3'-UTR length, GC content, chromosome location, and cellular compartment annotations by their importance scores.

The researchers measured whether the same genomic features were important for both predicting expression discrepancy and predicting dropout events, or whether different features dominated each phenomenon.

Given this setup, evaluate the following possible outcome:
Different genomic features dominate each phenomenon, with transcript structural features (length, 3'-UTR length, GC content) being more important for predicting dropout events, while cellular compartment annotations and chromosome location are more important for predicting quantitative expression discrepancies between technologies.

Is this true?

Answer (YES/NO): NO